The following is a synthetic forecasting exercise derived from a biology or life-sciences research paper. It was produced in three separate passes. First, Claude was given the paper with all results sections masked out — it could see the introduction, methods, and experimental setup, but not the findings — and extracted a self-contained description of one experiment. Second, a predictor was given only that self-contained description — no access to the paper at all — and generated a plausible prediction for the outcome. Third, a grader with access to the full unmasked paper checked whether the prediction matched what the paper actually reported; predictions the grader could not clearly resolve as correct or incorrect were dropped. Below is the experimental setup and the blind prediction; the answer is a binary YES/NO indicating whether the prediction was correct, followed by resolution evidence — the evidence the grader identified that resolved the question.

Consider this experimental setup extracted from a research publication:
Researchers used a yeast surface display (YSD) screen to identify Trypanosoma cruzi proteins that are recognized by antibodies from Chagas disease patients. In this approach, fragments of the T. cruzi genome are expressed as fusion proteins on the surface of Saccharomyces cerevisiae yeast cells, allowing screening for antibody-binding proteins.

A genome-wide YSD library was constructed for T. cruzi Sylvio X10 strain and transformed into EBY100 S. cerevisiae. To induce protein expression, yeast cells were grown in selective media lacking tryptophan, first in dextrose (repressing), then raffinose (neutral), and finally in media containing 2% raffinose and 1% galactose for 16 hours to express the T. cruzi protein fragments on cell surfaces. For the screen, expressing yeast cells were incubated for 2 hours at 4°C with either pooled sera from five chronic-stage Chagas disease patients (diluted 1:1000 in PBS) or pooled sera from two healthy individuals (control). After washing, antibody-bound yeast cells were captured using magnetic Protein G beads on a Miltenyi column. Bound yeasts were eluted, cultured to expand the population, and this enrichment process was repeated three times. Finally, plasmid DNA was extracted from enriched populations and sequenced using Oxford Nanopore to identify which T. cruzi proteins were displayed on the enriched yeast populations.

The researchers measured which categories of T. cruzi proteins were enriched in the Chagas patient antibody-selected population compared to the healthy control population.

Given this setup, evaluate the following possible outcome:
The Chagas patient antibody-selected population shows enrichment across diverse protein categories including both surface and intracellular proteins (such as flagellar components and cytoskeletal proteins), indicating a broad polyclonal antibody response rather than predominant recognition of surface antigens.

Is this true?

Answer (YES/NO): NO